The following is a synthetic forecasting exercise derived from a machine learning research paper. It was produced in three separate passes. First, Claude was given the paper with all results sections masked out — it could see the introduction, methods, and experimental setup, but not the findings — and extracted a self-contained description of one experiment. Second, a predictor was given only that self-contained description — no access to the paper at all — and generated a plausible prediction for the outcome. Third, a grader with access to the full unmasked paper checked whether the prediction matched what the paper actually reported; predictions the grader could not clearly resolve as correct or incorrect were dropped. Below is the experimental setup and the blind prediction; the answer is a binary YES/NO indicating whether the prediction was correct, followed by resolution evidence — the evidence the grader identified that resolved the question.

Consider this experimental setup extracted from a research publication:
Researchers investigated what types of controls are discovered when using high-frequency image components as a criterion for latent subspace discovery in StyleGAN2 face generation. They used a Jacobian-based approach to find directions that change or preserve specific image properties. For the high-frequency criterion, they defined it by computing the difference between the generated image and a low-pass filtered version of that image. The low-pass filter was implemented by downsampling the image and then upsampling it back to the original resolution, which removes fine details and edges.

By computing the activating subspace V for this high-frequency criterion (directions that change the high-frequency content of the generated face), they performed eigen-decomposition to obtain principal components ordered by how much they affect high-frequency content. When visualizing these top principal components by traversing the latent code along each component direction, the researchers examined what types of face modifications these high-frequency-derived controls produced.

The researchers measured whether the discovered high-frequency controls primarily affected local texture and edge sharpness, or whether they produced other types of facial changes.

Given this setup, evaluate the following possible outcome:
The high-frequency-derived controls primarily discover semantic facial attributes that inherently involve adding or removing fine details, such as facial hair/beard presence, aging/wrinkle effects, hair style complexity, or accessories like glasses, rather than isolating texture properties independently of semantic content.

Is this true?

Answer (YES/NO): NO